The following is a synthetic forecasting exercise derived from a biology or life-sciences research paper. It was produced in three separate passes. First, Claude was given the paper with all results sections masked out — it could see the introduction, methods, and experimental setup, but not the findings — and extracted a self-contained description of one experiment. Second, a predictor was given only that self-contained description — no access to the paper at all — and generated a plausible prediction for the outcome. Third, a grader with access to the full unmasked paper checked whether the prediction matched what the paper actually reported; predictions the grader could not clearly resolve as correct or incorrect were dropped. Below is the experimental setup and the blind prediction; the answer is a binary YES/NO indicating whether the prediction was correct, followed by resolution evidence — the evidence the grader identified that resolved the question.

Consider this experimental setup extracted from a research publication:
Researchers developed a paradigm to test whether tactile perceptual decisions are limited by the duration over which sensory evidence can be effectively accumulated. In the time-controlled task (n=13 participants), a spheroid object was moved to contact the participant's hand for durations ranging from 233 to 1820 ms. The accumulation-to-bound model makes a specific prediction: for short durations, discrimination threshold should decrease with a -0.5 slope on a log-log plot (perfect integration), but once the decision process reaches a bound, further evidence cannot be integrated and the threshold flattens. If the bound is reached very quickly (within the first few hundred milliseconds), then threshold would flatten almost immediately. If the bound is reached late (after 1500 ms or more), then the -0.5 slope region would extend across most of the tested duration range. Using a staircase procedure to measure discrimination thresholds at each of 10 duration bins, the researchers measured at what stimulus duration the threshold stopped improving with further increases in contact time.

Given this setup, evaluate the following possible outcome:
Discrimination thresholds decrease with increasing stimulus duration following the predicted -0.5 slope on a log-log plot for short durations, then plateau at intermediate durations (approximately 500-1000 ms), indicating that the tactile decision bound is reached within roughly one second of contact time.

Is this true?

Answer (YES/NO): YES